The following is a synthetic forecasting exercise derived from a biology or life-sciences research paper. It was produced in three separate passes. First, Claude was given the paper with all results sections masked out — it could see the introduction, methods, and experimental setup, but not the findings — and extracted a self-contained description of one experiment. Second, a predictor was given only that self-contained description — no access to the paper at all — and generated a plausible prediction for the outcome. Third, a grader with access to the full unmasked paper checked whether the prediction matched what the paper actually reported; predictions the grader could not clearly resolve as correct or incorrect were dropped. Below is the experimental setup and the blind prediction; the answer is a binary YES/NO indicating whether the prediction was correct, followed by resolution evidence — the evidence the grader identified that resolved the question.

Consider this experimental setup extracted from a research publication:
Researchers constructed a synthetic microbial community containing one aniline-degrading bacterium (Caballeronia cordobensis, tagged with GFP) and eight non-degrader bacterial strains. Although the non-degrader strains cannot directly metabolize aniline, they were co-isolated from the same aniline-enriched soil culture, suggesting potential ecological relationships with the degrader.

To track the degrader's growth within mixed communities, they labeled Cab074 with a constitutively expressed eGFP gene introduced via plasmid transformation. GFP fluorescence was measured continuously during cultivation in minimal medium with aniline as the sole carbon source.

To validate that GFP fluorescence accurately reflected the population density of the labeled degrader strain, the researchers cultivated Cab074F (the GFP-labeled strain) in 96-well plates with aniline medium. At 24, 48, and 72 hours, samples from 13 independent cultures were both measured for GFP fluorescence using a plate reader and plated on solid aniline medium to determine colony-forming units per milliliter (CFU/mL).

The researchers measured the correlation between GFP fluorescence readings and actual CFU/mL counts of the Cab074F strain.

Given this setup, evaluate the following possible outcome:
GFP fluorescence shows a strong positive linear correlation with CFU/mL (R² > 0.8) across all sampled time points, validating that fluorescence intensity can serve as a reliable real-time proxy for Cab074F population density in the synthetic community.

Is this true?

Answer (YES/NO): NO